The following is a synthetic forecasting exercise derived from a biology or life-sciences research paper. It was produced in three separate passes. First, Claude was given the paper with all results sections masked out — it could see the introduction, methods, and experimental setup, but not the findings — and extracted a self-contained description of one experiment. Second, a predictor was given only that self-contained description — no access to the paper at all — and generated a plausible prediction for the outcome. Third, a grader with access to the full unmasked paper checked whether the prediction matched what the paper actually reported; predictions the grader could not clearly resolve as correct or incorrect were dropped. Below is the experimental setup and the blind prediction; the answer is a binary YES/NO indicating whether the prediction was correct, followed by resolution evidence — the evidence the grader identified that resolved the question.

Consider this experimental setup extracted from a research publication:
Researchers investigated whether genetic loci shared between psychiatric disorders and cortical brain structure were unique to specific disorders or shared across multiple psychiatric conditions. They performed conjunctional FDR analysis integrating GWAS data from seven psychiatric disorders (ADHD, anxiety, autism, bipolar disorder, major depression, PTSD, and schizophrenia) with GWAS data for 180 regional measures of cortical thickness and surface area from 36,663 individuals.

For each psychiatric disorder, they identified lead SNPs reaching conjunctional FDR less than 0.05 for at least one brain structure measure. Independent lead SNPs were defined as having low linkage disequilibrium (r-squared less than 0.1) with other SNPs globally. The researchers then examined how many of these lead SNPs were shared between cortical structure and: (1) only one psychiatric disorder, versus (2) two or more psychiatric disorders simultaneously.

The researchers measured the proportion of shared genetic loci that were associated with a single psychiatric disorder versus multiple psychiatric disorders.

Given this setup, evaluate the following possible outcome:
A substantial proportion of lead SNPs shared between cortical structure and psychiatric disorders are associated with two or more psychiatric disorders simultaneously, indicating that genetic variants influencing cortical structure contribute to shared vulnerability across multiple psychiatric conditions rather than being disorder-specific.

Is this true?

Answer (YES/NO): NO